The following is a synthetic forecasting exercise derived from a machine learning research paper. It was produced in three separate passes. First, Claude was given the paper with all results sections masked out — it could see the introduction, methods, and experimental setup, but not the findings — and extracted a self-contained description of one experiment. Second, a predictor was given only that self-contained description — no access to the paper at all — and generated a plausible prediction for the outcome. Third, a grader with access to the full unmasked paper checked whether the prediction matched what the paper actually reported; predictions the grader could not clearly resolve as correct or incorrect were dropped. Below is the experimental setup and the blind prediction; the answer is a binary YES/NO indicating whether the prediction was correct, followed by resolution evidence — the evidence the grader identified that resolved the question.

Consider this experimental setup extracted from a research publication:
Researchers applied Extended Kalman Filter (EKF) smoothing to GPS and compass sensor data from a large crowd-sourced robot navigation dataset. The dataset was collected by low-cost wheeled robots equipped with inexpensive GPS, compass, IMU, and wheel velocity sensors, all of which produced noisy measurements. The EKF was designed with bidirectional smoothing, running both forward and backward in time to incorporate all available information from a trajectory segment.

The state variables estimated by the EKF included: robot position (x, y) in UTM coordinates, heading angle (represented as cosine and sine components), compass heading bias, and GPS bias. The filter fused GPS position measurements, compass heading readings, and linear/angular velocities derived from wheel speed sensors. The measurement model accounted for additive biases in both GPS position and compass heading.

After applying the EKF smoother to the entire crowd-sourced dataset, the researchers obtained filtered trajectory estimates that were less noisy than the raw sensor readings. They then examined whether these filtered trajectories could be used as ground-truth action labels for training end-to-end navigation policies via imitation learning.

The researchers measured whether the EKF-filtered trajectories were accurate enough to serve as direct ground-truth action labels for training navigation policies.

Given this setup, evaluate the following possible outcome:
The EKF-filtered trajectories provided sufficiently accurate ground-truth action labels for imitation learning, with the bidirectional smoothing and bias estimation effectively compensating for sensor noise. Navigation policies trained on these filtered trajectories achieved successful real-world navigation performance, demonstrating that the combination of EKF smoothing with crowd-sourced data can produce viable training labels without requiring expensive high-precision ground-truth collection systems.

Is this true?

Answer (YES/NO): NO